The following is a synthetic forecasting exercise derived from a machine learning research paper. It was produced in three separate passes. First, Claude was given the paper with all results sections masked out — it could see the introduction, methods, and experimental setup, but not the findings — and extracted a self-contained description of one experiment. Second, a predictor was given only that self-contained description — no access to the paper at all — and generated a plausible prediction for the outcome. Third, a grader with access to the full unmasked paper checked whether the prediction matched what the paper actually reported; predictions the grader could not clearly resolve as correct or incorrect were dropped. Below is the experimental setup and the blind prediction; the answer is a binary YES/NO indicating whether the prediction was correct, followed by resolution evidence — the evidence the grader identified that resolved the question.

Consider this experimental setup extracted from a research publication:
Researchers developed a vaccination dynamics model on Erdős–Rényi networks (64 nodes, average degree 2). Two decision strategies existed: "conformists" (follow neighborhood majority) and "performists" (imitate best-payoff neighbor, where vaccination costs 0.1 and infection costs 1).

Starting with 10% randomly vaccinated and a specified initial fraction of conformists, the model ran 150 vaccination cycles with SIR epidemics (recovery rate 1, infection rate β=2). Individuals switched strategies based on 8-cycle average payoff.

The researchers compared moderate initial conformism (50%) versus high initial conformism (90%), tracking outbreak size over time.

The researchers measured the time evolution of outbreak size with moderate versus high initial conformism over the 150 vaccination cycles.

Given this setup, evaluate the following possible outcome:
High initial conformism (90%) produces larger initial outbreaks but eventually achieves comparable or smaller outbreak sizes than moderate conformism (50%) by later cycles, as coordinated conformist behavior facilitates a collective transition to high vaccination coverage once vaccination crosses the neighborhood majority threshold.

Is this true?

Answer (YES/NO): NO